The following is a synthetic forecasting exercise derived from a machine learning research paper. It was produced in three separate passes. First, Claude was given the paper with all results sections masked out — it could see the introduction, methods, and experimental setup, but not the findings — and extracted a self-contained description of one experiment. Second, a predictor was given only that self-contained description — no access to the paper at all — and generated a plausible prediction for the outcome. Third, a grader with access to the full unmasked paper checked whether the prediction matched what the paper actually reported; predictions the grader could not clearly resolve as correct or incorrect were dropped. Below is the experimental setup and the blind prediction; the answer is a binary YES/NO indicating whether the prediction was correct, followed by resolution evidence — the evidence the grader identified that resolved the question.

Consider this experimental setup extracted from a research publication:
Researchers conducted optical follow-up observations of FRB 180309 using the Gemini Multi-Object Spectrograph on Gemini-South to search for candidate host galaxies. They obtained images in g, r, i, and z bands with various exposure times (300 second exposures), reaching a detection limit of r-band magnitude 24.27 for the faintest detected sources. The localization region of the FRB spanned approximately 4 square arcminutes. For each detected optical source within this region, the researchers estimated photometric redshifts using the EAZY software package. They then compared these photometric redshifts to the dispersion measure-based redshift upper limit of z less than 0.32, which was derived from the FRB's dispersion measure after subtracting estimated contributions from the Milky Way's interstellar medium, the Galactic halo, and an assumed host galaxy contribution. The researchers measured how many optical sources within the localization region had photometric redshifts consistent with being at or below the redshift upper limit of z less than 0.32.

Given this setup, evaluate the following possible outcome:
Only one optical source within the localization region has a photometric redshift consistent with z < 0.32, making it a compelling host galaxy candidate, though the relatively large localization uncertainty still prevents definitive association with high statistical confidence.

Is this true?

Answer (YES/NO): NO